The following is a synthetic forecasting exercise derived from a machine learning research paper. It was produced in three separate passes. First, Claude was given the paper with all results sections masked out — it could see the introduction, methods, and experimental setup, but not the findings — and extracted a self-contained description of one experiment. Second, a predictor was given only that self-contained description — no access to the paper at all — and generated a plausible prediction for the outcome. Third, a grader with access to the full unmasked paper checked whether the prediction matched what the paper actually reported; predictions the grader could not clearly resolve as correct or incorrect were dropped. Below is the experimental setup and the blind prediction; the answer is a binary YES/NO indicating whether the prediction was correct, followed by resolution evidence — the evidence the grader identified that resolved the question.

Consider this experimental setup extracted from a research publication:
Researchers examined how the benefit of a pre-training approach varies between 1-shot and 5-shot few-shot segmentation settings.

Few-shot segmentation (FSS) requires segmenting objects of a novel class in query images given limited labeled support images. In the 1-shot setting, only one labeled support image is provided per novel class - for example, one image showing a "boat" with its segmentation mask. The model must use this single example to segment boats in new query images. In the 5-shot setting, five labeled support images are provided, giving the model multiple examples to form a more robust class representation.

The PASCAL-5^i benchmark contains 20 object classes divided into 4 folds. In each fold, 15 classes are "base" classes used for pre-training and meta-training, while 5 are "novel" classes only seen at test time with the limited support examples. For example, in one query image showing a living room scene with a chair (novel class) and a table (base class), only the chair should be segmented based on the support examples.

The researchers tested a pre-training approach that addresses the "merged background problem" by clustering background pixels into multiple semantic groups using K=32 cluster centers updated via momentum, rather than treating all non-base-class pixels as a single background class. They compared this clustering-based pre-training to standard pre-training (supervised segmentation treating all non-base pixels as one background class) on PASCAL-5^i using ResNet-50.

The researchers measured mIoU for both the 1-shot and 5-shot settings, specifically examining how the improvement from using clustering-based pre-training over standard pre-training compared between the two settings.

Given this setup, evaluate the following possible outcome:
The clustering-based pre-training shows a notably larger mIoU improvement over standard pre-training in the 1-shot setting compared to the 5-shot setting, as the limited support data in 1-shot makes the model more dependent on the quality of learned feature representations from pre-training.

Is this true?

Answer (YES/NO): NO